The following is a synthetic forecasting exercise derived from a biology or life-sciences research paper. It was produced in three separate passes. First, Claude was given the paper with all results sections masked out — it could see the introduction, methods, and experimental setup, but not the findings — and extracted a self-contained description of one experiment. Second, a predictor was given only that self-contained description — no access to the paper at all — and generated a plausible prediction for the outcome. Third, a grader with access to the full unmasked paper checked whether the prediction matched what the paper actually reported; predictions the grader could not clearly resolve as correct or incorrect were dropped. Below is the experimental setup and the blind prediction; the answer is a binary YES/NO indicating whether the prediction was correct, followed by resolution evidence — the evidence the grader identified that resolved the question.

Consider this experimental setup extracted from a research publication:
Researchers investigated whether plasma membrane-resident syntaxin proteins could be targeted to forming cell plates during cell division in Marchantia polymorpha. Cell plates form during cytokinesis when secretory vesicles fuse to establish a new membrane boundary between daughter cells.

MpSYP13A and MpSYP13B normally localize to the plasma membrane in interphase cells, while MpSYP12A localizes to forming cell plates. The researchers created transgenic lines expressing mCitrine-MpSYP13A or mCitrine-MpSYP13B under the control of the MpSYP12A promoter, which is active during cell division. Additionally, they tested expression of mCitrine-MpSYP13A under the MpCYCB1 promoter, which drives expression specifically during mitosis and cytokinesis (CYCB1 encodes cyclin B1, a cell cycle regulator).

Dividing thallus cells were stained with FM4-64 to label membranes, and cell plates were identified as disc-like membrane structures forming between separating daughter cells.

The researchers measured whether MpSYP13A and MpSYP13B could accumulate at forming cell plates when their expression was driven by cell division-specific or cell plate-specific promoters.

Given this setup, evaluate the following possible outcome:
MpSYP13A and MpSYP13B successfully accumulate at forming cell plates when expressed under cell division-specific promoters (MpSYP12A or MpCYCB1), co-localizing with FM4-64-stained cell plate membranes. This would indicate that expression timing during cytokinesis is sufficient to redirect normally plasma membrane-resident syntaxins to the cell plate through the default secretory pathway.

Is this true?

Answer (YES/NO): YES